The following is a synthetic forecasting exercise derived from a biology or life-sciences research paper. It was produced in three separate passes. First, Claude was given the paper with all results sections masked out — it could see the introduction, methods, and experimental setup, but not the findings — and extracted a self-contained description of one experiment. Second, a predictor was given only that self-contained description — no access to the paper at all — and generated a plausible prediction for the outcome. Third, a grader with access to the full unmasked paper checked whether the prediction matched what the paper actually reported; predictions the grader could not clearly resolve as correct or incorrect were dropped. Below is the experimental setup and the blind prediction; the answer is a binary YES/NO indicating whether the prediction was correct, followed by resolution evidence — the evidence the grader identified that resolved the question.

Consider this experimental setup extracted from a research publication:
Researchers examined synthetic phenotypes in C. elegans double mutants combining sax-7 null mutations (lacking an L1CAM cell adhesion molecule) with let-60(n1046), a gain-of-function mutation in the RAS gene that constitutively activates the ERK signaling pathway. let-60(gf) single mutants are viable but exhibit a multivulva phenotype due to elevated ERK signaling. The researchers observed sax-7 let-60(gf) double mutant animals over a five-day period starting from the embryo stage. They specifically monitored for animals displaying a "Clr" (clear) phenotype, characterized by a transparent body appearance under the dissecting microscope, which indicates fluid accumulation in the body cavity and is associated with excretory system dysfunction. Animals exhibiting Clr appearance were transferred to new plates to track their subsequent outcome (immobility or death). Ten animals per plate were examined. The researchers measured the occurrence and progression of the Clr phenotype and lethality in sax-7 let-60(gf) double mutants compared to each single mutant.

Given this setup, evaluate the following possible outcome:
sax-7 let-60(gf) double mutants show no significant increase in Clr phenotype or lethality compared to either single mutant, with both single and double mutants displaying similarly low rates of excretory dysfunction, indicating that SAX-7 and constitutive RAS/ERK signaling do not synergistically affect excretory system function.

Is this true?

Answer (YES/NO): NO